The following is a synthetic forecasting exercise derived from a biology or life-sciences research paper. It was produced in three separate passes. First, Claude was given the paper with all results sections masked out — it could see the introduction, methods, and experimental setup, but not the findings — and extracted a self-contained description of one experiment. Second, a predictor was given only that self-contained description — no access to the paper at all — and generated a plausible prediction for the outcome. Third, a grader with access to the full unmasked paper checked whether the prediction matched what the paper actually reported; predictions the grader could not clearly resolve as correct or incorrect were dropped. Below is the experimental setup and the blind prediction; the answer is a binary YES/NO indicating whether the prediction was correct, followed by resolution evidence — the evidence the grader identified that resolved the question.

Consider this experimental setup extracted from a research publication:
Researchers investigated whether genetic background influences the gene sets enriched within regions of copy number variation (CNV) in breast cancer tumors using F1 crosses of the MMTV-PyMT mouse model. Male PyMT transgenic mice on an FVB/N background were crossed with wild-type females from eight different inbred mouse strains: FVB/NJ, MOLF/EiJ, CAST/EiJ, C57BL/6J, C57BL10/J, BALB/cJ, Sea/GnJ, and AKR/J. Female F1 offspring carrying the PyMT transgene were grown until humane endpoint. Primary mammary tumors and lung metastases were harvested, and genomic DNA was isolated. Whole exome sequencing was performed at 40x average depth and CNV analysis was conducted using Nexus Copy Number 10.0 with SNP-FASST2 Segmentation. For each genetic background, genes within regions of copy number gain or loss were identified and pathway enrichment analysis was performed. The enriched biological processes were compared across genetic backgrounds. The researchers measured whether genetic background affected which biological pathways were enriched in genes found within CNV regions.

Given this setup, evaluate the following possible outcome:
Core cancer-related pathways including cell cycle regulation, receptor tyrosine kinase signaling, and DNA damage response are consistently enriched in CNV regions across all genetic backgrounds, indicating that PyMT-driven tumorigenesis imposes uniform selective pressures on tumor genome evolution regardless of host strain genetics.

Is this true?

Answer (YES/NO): NO